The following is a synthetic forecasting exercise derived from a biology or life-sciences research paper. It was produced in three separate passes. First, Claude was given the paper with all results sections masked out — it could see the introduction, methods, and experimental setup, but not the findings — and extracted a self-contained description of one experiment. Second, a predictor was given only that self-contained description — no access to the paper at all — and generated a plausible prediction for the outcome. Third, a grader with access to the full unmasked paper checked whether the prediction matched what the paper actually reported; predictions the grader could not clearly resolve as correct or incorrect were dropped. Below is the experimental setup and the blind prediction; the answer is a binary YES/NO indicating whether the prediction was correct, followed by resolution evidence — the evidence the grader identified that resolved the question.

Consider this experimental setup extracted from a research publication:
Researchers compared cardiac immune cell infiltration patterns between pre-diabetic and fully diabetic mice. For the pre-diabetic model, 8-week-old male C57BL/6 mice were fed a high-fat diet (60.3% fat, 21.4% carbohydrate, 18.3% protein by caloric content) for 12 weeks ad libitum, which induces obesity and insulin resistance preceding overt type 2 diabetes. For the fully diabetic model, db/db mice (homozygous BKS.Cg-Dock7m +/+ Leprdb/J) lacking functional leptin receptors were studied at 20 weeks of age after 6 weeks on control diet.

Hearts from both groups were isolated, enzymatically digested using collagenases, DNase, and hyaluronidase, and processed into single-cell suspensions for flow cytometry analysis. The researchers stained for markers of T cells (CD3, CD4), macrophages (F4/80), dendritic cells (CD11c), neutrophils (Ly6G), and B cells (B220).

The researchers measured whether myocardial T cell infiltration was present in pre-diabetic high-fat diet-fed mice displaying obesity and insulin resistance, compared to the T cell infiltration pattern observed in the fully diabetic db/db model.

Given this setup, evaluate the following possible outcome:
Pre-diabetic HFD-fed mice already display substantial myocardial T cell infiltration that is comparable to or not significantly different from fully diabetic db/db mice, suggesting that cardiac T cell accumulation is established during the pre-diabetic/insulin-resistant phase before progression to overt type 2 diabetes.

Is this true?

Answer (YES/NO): NO